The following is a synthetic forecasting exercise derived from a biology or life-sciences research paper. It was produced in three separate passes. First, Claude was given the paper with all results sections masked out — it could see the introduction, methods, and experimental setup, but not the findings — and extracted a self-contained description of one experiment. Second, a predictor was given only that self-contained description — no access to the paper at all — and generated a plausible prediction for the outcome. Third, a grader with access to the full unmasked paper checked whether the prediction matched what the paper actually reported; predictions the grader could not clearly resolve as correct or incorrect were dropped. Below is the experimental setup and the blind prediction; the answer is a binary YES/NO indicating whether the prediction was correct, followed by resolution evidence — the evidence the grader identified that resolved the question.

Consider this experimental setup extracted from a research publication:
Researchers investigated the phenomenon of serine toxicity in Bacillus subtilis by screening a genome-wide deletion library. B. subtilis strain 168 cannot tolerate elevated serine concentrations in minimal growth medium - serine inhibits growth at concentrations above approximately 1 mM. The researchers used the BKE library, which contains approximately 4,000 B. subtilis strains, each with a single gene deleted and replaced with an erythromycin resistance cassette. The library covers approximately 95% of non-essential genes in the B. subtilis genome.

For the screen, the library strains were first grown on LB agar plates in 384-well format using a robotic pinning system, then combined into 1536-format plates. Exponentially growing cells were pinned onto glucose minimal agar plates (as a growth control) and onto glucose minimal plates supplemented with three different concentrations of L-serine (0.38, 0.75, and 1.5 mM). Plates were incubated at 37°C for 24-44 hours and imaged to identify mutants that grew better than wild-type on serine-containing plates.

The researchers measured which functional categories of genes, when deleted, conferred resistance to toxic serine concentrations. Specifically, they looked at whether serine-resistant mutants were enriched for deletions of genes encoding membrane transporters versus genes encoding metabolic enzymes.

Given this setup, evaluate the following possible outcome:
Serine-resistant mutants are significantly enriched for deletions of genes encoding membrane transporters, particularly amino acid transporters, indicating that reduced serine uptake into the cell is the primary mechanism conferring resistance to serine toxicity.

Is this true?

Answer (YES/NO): NO